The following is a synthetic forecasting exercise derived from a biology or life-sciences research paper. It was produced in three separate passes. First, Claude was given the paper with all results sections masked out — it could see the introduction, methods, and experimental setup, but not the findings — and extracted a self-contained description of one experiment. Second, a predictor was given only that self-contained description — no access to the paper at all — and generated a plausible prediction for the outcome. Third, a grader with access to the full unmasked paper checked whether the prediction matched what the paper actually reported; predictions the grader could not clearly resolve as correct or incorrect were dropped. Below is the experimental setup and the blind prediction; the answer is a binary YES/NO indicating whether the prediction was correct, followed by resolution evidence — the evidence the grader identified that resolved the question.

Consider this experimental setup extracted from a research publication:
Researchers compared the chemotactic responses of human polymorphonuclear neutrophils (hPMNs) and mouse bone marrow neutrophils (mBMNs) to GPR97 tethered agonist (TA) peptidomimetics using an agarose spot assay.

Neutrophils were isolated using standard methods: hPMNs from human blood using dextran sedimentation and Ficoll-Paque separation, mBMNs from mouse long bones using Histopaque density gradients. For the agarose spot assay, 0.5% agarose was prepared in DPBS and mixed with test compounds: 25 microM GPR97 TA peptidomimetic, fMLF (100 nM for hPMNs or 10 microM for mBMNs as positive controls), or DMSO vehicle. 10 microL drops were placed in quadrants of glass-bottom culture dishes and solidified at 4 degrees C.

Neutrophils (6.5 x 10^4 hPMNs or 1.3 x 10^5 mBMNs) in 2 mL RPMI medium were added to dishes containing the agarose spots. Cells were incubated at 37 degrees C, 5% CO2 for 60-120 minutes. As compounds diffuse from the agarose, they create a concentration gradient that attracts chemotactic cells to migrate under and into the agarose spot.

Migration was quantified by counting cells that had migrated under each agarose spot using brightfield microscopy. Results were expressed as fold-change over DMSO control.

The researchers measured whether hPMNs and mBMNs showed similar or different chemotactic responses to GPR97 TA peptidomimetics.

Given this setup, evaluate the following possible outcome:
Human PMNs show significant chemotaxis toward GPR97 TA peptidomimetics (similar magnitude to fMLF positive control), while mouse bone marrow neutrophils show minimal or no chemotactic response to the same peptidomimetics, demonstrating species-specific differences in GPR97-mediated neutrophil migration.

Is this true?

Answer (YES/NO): NO